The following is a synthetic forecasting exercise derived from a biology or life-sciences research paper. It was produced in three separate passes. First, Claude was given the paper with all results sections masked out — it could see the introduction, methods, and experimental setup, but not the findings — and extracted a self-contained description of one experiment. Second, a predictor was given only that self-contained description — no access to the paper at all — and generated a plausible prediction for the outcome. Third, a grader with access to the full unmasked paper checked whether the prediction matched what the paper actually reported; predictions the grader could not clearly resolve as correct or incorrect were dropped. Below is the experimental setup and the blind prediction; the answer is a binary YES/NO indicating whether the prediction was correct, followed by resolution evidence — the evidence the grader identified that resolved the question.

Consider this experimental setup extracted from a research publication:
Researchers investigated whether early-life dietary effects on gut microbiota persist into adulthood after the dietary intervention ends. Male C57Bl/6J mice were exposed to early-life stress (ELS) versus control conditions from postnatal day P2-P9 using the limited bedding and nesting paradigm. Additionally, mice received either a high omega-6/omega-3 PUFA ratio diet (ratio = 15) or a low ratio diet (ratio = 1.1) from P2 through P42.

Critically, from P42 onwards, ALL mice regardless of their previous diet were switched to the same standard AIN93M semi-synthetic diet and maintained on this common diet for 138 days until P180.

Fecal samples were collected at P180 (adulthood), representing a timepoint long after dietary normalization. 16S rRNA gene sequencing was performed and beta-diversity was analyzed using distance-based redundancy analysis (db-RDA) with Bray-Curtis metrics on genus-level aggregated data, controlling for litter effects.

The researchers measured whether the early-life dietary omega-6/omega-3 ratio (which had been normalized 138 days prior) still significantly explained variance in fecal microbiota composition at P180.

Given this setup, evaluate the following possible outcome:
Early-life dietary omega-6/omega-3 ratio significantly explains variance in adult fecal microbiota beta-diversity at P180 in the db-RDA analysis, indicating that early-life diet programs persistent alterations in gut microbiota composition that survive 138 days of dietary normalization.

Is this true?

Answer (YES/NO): YES